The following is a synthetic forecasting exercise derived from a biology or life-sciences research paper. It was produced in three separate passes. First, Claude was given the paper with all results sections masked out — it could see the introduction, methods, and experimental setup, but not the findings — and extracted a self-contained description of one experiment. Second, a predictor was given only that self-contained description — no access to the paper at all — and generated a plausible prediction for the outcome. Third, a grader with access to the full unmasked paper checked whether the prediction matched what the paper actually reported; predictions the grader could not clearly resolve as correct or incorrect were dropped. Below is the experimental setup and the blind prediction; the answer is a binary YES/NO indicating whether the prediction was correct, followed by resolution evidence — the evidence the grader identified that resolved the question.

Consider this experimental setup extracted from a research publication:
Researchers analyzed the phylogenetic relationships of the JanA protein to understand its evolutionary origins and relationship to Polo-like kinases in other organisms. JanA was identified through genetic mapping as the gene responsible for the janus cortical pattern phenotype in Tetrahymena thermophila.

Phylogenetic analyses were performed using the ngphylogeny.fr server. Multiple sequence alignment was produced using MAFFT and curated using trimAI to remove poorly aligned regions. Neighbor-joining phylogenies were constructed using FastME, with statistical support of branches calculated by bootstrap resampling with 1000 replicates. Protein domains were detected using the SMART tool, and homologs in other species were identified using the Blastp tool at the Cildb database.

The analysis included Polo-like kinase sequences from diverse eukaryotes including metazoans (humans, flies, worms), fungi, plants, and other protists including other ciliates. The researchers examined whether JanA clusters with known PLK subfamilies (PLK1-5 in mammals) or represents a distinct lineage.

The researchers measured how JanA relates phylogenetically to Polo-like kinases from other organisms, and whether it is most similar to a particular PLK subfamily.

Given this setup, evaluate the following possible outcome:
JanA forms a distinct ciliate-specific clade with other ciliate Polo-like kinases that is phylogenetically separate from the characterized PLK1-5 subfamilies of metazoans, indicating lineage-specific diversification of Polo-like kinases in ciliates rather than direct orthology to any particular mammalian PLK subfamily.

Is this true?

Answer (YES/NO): NO